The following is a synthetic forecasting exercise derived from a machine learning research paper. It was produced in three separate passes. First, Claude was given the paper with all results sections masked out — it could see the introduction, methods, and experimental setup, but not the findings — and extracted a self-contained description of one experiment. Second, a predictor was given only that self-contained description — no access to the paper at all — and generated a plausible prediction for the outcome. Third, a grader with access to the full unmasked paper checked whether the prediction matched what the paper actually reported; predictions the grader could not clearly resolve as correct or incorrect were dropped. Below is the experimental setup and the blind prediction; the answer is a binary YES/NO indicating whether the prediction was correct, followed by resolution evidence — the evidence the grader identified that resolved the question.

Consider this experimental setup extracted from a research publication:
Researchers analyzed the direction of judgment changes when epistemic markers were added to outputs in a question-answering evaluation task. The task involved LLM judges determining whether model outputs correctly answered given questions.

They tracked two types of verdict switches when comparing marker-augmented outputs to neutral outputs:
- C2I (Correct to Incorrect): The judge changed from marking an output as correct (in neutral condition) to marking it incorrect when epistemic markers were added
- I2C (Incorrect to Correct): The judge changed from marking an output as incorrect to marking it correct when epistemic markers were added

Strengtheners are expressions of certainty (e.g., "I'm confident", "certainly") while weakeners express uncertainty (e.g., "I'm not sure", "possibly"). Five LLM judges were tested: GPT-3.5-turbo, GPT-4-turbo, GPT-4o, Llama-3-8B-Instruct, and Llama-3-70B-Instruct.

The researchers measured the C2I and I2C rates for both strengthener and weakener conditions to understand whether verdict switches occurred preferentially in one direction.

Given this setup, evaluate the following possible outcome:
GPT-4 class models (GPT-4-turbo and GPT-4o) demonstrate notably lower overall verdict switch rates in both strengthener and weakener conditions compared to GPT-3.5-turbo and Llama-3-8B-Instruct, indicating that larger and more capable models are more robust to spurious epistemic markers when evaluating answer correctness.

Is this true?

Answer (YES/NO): YES